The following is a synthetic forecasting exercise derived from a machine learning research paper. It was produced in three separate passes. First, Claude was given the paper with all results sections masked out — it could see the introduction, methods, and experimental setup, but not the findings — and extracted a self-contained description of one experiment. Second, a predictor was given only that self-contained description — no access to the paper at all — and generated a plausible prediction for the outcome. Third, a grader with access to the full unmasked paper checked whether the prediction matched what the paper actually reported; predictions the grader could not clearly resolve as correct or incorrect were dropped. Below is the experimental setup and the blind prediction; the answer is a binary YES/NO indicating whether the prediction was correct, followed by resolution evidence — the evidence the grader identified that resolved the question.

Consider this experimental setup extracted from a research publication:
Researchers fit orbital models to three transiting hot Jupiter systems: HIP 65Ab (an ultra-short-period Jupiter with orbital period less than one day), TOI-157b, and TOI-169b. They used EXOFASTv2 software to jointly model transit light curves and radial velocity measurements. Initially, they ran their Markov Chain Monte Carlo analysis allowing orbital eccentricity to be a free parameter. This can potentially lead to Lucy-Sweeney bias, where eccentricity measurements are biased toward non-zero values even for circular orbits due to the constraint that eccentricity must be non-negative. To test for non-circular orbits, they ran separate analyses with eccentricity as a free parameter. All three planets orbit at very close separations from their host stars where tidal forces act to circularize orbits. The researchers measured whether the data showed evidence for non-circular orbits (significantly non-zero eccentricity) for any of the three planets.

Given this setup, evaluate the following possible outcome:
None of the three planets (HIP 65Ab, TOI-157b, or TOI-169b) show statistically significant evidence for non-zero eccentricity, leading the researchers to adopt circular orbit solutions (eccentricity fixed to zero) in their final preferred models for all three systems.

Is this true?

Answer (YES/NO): YES